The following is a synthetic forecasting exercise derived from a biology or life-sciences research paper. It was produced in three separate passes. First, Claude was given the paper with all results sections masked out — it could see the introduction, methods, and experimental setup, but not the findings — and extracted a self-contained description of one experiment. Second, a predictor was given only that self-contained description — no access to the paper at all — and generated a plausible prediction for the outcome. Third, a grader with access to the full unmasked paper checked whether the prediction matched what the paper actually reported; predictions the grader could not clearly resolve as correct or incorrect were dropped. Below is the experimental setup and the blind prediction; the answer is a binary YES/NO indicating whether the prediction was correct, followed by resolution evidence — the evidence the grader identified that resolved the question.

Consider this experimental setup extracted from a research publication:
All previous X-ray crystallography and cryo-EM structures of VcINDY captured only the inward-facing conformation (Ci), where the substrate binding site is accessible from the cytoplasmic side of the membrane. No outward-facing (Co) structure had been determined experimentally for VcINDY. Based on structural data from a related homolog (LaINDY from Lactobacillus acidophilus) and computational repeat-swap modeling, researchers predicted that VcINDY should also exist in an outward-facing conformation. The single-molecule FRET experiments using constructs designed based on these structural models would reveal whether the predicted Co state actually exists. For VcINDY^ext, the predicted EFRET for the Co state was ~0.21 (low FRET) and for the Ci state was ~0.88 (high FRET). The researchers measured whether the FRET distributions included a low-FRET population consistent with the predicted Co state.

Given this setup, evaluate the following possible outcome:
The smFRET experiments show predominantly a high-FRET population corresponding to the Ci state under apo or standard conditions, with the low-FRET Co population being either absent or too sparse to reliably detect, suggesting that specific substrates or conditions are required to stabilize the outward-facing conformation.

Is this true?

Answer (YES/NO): NO